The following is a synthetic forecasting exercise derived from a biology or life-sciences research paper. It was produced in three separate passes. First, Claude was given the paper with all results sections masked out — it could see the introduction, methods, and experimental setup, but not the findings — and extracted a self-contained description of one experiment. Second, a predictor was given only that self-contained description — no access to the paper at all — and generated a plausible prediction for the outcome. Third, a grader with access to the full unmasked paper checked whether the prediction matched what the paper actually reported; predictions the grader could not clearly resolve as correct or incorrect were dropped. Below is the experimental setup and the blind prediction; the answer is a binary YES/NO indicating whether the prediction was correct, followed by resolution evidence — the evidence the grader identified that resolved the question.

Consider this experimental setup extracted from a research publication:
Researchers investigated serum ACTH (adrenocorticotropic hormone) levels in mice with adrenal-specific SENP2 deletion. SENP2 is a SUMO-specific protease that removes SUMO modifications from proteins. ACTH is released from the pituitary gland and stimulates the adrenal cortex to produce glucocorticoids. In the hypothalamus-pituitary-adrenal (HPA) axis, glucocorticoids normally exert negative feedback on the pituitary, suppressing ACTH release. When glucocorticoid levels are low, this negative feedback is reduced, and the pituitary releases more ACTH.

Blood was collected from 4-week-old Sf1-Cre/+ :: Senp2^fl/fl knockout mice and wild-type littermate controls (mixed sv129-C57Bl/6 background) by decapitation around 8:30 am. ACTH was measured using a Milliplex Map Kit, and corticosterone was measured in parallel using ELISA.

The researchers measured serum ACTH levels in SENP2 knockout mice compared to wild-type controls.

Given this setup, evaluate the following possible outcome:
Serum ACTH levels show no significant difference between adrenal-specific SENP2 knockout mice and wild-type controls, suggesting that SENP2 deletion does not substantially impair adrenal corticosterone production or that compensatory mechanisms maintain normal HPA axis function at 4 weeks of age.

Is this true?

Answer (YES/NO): NO